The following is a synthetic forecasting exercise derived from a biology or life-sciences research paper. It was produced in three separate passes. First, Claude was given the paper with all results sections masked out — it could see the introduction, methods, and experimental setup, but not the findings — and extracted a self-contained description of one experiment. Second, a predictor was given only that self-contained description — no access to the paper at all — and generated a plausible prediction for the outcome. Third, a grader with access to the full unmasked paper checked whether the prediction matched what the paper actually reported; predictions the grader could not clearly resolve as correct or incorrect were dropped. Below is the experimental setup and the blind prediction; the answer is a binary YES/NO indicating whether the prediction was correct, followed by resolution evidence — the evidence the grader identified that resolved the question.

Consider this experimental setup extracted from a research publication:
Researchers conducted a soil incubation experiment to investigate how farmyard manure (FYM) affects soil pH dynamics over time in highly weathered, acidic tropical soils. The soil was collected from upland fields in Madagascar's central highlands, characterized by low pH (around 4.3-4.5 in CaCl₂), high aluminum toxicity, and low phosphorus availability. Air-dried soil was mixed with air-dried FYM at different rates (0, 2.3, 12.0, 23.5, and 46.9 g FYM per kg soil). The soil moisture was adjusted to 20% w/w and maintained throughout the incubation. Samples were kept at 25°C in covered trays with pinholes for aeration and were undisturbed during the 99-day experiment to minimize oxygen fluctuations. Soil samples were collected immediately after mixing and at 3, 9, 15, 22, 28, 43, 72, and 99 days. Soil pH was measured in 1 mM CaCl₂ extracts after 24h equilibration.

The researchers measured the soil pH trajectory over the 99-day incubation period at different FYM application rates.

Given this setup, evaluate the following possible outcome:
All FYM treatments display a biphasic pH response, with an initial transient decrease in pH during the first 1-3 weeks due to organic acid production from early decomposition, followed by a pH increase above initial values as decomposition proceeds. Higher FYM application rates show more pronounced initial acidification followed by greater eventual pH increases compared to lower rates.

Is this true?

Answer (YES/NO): NO